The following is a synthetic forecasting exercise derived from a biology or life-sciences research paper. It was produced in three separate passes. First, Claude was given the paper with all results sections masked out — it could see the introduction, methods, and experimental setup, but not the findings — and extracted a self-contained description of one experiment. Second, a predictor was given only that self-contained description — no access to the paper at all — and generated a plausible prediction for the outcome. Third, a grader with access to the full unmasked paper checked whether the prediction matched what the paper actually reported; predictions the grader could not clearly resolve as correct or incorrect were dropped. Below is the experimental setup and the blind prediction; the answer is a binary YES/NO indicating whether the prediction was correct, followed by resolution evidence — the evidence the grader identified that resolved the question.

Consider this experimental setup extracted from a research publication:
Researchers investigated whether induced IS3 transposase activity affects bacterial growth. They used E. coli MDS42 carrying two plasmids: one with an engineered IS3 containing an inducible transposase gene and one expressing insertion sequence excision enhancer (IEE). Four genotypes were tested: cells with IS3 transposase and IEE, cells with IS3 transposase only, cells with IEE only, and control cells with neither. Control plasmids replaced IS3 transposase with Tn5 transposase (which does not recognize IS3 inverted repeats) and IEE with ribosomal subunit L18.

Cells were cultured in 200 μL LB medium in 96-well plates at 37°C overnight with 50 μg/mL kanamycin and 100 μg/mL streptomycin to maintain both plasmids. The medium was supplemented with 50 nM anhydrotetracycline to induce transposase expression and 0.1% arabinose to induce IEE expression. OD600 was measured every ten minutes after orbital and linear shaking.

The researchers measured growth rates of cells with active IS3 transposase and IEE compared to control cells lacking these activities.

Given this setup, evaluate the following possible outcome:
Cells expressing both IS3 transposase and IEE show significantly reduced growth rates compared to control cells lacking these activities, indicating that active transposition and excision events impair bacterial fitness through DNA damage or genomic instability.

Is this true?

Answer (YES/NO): NO